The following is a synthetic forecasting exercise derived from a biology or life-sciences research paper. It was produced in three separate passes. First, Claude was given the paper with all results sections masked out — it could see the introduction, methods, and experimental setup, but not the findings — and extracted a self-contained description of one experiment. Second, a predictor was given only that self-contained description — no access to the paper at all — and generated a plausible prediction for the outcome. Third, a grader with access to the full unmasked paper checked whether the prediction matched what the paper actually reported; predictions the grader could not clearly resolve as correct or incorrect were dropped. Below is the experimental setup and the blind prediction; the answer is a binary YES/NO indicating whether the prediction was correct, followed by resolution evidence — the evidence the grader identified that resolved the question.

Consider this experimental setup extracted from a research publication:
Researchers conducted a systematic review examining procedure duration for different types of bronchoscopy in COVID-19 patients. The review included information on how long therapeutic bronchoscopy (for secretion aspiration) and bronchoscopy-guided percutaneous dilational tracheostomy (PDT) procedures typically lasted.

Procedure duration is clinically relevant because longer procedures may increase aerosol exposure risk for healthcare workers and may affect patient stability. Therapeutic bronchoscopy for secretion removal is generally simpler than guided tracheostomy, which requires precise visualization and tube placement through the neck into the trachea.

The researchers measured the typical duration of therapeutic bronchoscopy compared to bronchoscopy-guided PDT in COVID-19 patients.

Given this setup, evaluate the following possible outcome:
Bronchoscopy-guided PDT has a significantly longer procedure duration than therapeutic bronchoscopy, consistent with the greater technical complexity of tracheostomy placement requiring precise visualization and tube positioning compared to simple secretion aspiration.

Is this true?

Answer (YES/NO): YES